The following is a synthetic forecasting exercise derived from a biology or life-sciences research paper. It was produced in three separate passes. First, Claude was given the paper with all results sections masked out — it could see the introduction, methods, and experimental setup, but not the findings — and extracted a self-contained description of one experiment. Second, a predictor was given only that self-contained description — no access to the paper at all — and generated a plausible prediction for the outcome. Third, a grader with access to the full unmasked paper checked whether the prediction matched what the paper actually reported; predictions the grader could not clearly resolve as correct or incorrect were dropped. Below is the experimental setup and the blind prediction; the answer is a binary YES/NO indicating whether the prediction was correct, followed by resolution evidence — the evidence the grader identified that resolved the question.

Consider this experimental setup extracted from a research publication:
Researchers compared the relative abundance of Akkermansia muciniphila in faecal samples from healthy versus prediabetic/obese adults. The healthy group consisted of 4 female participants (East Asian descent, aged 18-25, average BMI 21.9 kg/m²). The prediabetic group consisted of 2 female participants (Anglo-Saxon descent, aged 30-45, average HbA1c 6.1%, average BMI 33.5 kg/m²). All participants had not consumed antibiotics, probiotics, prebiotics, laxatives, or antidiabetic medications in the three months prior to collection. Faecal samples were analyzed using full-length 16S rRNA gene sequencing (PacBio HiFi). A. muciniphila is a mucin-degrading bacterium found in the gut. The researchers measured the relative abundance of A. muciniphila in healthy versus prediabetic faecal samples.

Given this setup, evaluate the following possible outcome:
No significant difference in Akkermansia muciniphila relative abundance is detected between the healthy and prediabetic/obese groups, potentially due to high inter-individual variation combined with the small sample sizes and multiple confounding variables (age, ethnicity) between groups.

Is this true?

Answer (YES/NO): NO